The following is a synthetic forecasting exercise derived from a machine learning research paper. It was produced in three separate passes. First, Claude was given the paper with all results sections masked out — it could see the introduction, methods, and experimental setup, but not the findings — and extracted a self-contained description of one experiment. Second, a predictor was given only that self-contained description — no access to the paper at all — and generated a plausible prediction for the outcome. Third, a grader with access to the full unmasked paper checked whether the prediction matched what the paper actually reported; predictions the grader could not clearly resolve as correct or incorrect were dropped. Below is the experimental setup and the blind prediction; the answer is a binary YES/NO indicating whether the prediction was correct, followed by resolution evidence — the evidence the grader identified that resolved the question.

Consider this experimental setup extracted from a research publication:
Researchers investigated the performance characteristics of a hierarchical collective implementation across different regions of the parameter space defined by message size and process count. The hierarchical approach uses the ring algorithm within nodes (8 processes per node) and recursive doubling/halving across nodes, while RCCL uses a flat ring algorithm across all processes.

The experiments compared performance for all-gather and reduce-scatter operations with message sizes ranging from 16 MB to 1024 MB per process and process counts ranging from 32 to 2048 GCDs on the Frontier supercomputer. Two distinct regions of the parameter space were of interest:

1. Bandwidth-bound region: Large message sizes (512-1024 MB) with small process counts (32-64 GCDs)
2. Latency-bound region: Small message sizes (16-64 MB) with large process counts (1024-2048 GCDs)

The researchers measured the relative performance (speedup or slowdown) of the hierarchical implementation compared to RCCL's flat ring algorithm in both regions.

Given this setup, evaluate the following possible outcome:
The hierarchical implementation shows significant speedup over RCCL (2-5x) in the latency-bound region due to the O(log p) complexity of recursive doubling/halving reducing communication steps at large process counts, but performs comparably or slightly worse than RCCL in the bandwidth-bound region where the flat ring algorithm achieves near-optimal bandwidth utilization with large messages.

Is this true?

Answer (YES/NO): NO